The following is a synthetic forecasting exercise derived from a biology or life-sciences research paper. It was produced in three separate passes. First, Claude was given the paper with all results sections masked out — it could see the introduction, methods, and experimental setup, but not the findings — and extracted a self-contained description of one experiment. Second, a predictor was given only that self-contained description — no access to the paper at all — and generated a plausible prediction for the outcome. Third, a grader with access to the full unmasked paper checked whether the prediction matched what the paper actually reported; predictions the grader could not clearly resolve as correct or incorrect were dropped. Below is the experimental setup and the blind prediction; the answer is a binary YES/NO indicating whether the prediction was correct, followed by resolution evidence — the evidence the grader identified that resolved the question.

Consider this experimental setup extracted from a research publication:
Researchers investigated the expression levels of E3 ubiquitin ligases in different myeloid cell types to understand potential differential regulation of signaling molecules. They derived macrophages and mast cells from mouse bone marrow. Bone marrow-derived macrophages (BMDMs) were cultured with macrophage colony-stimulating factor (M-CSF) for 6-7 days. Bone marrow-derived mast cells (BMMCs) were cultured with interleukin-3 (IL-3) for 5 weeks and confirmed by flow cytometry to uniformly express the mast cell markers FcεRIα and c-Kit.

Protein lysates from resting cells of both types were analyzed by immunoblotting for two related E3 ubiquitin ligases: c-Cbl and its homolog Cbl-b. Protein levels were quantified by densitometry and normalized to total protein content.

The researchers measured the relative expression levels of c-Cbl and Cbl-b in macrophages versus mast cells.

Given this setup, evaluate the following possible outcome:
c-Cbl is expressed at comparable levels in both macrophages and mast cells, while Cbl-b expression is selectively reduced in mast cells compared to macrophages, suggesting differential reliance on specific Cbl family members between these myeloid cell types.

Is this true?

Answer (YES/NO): NO